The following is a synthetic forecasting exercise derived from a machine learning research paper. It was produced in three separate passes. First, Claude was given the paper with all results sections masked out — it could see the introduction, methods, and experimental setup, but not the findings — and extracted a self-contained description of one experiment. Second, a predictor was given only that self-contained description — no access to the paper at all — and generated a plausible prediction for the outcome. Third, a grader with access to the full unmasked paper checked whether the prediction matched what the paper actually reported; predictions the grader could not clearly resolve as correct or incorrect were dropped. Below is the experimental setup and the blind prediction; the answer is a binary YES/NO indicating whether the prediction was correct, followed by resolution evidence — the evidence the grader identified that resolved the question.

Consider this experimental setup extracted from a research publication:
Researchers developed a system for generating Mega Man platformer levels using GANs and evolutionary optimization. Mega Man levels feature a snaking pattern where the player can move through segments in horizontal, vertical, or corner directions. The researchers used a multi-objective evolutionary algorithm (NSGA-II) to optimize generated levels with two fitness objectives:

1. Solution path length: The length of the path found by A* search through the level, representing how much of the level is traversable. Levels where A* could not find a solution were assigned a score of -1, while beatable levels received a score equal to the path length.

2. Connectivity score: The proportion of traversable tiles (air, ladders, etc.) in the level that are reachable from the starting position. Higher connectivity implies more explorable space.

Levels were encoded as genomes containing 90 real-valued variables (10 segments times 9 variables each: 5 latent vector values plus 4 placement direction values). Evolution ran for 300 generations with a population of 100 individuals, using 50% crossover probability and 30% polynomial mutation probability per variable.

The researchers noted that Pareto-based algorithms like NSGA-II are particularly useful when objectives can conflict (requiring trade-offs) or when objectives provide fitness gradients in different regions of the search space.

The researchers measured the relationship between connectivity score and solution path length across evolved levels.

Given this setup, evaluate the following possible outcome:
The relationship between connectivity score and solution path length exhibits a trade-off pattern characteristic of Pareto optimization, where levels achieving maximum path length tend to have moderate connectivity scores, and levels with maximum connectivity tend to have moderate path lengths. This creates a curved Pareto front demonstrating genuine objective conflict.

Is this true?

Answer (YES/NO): NO